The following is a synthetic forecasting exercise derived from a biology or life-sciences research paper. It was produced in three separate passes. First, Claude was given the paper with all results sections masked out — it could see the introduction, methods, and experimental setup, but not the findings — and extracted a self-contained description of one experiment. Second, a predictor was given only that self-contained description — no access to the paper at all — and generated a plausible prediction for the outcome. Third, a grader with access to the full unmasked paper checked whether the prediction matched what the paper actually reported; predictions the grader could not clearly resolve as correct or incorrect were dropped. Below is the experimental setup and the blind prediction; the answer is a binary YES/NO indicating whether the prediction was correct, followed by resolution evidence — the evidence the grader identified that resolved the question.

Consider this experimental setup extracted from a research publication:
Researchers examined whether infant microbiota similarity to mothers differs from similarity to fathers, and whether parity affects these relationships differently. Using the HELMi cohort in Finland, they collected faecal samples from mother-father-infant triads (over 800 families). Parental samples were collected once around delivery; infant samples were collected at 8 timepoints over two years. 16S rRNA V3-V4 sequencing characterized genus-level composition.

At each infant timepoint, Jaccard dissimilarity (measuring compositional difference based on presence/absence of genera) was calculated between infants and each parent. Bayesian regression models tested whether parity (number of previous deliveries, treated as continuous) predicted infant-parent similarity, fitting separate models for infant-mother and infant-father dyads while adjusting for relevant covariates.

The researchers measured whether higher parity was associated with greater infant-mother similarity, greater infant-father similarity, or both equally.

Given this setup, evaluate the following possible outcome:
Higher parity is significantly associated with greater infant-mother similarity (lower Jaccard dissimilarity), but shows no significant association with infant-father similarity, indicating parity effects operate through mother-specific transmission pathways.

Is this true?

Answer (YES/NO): NO